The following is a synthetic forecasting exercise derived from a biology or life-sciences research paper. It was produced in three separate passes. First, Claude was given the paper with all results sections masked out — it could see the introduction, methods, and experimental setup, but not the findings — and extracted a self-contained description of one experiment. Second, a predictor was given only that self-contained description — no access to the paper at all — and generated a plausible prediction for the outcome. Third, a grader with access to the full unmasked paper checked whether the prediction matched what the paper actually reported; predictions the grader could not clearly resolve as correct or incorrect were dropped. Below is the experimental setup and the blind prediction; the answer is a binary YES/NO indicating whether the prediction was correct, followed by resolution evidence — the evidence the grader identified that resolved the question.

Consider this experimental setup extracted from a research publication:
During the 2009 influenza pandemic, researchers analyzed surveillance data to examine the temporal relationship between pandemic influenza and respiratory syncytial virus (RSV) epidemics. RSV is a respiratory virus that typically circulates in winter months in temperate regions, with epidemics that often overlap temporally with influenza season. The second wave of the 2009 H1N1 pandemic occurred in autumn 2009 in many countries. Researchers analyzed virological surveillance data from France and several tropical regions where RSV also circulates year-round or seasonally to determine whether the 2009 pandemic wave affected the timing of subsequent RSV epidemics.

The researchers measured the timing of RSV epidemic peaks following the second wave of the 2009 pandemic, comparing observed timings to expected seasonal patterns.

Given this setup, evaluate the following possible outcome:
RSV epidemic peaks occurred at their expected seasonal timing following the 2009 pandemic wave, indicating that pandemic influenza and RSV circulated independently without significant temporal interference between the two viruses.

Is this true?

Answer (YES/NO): NO